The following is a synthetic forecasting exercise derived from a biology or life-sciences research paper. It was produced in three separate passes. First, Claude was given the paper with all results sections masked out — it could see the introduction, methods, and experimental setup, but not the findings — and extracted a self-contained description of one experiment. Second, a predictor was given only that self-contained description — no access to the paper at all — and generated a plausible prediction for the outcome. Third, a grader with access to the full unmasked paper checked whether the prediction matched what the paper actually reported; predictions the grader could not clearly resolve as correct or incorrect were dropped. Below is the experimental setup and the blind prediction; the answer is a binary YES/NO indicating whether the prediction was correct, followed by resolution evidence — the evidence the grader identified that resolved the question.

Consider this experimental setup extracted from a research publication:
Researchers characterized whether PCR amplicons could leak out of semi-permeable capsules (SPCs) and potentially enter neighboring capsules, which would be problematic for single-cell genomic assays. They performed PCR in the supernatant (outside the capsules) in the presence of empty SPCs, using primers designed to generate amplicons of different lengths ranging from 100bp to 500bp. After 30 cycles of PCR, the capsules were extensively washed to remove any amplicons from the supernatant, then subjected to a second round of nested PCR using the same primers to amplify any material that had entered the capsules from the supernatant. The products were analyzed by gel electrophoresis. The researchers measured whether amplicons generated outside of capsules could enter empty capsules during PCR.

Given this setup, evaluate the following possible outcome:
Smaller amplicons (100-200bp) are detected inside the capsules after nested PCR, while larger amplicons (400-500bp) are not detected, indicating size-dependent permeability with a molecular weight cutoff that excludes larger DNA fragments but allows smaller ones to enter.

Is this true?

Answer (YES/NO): NO